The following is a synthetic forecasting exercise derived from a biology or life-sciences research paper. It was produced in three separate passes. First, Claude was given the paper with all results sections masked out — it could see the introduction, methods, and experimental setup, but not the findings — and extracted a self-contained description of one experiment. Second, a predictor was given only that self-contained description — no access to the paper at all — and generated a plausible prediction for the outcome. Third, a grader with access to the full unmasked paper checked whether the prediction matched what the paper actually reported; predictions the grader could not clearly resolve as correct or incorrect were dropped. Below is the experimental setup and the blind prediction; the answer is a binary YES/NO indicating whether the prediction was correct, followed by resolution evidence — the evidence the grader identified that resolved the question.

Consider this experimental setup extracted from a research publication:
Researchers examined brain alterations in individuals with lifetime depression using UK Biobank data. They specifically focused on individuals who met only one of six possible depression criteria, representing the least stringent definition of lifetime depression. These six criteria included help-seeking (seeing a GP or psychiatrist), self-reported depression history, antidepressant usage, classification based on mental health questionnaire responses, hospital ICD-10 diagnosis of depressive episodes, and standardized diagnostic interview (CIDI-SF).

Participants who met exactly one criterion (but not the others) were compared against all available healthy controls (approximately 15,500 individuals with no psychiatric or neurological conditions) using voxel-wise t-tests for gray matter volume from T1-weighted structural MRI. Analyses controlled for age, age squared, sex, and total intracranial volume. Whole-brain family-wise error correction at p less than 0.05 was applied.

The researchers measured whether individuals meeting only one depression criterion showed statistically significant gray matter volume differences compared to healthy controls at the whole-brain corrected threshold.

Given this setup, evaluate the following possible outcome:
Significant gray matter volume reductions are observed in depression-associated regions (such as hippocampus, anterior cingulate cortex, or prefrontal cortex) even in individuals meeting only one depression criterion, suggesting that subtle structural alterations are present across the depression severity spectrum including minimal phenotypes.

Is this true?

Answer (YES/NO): NO